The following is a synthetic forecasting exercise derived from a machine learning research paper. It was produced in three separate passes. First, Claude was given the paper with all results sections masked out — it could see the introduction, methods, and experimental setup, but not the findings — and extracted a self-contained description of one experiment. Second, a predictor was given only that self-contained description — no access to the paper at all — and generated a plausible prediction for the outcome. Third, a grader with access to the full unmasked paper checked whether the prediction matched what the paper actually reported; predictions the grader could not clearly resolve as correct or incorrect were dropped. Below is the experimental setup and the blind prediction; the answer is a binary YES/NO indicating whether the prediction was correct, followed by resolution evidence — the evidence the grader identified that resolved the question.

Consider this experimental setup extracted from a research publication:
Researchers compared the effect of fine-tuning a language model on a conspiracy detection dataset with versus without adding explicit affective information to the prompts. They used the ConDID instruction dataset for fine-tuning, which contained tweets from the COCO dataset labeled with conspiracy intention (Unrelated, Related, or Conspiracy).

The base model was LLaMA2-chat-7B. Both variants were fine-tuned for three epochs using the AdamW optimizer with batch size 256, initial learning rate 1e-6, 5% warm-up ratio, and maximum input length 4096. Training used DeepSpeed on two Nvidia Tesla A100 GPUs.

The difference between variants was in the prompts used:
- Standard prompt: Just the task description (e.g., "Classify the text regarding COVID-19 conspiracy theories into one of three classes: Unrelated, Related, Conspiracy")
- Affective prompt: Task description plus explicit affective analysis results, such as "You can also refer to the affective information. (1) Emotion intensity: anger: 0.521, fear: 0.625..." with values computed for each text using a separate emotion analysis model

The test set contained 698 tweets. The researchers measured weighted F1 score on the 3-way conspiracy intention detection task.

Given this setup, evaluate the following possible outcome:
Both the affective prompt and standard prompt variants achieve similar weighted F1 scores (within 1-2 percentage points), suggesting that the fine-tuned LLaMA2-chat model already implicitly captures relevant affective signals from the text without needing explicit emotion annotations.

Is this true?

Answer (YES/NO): NO